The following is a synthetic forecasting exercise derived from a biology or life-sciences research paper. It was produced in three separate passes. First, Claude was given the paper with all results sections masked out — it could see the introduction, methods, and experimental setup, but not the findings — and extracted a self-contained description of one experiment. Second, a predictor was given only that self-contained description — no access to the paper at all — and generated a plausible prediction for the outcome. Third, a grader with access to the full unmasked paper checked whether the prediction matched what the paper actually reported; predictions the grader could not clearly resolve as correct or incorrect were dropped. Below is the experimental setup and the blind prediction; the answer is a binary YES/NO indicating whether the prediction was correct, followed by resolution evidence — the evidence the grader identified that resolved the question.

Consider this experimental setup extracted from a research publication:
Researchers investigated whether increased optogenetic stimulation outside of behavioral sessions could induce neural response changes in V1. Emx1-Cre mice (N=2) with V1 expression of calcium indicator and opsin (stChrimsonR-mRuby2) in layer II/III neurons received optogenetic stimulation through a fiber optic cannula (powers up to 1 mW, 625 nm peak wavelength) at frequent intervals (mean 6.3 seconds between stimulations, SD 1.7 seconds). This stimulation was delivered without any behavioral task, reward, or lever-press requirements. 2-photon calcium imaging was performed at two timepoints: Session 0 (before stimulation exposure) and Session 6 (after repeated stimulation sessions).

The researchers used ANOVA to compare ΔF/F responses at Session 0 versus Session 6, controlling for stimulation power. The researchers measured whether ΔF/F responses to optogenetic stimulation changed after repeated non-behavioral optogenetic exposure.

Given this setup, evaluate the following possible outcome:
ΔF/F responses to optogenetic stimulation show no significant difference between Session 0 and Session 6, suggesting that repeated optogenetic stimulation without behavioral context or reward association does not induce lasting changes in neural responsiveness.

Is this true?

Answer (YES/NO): YES